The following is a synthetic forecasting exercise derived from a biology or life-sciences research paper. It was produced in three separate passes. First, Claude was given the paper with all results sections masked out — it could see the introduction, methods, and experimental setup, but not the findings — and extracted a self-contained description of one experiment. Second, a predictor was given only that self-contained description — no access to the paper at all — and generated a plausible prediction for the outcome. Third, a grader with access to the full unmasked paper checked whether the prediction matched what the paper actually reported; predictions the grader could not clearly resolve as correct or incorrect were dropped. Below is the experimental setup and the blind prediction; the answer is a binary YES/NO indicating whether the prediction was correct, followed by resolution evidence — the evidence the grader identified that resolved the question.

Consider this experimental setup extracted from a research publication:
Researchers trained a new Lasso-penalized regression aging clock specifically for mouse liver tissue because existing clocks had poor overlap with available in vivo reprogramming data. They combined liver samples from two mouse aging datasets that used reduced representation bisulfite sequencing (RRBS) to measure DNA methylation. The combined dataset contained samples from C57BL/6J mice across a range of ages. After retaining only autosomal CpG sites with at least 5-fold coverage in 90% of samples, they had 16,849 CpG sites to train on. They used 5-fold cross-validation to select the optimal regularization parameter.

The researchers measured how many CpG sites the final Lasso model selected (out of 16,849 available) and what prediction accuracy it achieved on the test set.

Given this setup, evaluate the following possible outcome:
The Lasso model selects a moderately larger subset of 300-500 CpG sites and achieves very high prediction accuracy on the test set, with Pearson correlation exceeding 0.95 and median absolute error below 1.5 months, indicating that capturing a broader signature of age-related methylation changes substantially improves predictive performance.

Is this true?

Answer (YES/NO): NO